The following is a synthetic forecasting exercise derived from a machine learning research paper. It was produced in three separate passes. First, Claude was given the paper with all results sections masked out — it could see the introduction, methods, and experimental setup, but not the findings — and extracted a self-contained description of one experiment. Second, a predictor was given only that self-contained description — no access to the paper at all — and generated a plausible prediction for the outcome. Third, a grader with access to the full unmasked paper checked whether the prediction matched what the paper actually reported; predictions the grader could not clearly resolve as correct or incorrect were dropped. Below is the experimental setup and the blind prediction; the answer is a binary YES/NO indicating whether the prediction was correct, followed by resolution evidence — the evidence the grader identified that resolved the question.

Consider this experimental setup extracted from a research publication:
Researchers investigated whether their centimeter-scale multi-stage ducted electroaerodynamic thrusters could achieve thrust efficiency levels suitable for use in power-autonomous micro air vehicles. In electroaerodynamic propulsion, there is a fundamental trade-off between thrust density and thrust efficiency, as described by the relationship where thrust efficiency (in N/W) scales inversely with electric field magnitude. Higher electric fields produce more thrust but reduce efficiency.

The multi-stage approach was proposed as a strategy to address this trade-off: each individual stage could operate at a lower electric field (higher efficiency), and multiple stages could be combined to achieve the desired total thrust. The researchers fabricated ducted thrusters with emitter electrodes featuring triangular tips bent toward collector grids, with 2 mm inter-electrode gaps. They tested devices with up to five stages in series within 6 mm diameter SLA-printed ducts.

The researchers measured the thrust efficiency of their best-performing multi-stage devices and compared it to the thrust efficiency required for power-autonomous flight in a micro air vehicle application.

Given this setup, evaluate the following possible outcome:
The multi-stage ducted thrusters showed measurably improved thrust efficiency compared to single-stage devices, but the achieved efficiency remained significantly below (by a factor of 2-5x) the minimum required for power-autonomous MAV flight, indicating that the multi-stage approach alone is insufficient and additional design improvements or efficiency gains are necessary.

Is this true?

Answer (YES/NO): NO